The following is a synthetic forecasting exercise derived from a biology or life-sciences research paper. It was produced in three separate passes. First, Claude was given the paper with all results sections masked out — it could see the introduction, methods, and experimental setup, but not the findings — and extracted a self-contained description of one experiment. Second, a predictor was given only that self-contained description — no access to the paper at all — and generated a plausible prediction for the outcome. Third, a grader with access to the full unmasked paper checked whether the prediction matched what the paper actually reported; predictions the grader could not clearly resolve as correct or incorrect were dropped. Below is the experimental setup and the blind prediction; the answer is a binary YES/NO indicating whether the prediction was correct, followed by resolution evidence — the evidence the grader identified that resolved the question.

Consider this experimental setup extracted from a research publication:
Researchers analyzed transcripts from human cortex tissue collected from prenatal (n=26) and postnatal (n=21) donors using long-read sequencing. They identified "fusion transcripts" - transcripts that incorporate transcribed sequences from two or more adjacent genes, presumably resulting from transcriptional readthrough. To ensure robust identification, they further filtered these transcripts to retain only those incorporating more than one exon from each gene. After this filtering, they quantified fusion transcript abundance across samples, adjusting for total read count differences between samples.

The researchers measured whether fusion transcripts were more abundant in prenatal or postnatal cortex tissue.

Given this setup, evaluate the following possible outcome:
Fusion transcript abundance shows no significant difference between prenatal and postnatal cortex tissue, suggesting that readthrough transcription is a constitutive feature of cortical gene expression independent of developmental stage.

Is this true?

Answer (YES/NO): NO